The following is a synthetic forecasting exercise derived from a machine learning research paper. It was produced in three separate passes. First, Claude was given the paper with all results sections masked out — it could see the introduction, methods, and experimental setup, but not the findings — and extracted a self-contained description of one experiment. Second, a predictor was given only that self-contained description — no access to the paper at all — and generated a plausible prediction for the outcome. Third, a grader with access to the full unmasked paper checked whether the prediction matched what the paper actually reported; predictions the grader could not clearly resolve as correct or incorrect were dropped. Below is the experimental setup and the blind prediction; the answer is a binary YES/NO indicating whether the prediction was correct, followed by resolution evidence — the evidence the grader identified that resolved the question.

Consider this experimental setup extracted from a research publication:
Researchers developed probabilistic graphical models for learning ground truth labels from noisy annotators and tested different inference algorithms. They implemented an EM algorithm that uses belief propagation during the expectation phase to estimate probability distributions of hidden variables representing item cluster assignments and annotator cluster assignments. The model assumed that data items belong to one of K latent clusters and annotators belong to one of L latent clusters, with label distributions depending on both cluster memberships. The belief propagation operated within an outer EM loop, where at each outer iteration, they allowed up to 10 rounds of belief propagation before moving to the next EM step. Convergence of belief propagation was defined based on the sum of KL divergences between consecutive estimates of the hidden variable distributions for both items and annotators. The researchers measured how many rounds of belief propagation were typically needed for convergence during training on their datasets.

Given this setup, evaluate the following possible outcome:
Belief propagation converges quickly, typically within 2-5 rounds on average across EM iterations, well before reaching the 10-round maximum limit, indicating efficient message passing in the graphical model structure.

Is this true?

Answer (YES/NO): YES